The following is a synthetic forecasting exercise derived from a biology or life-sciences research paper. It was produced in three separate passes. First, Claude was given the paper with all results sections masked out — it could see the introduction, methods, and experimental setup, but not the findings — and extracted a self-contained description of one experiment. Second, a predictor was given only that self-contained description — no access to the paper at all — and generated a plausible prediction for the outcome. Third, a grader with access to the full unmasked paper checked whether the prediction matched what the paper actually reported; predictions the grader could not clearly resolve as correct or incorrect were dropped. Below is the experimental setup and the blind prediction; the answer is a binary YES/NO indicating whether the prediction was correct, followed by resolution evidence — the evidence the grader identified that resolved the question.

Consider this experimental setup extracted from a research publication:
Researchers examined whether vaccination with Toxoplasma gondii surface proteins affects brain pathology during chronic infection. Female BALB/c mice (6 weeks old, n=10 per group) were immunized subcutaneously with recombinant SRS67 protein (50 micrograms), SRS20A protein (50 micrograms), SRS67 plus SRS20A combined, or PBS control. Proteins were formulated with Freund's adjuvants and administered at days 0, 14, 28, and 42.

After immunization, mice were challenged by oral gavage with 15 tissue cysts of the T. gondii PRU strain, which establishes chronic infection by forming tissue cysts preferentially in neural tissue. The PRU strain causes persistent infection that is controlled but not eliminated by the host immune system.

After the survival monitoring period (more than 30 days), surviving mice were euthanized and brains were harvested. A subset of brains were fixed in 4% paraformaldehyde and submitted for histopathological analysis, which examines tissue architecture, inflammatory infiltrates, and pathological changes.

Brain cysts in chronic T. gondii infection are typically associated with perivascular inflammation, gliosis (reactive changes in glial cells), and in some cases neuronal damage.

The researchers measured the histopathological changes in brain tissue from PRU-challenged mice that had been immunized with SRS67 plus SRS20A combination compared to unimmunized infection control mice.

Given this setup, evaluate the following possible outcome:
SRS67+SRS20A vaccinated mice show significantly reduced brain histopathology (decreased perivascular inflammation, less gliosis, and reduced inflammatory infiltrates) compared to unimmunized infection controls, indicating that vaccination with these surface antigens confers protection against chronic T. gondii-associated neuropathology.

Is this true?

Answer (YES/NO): YES